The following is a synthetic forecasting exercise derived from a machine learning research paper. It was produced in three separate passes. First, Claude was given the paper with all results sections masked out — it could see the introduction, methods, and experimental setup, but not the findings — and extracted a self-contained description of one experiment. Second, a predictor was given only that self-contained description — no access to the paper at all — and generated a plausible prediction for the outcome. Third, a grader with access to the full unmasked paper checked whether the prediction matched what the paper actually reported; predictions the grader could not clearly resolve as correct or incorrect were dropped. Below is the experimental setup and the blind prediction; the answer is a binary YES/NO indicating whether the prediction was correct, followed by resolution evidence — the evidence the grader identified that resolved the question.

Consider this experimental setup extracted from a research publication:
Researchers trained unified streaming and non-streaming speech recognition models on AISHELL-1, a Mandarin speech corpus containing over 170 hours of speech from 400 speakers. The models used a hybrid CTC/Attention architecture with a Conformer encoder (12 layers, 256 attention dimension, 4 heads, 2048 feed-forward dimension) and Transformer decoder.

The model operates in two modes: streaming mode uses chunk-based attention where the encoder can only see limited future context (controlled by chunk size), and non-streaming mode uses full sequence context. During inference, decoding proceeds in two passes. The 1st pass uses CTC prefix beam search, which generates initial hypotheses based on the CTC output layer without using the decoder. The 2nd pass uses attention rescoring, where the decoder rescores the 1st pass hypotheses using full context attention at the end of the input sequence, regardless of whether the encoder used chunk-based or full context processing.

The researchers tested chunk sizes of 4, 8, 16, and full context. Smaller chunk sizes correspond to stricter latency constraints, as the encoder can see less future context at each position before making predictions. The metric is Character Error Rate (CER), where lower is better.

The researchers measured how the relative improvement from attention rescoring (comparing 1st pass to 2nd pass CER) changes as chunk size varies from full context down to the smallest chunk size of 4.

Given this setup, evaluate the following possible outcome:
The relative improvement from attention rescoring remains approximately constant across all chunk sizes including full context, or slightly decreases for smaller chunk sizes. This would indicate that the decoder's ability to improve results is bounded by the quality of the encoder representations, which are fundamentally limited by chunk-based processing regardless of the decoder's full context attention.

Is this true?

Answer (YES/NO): NO